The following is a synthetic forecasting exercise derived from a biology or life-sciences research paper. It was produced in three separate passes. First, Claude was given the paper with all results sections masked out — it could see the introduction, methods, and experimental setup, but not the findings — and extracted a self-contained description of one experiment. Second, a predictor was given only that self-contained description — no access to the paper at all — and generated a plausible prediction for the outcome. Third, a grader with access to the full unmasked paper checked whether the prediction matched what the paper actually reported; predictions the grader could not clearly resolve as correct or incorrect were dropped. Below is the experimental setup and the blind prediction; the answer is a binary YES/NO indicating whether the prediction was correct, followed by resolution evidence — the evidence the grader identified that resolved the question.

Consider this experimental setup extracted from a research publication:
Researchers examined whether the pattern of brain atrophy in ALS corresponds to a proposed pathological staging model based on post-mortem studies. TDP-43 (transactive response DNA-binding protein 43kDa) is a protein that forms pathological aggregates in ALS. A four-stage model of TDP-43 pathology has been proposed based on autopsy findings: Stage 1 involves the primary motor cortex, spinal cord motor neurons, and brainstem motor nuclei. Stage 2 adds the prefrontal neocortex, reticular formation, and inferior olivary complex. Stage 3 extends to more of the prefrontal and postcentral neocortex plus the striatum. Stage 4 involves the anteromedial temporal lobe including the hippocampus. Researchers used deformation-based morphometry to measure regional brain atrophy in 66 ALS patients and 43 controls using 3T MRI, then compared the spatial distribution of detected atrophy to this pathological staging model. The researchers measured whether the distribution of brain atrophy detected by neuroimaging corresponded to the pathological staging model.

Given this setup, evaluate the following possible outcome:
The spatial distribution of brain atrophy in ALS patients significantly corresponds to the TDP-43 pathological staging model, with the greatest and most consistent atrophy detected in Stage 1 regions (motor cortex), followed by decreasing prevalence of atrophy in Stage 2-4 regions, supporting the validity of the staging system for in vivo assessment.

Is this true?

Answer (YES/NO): YES